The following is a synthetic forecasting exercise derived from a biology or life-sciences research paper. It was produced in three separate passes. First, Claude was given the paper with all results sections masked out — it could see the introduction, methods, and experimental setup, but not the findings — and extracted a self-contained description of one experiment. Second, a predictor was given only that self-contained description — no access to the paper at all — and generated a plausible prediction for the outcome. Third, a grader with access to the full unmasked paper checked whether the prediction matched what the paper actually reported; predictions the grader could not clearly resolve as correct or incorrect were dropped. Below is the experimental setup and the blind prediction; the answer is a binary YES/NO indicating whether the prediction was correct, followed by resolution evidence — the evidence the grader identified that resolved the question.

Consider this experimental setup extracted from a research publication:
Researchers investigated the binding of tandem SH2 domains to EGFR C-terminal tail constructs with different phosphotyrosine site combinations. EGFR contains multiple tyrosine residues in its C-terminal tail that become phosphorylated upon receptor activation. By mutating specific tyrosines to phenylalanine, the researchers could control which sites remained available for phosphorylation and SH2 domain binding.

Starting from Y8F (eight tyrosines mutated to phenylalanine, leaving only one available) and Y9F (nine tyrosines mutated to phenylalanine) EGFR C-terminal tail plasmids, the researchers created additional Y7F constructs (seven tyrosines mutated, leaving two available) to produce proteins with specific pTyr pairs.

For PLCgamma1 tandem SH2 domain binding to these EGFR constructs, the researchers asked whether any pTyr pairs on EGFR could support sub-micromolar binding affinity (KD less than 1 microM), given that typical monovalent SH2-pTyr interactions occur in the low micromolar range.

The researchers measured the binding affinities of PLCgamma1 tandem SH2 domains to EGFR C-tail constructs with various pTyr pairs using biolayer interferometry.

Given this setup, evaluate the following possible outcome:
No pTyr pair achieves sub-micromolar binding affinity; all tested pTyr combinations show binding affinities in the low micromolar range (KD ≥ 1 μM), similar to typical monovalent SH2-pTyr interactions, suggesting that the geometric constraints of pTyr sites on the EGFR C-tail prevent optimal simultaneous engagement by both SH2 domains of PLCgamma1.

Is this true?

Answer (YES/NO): NO